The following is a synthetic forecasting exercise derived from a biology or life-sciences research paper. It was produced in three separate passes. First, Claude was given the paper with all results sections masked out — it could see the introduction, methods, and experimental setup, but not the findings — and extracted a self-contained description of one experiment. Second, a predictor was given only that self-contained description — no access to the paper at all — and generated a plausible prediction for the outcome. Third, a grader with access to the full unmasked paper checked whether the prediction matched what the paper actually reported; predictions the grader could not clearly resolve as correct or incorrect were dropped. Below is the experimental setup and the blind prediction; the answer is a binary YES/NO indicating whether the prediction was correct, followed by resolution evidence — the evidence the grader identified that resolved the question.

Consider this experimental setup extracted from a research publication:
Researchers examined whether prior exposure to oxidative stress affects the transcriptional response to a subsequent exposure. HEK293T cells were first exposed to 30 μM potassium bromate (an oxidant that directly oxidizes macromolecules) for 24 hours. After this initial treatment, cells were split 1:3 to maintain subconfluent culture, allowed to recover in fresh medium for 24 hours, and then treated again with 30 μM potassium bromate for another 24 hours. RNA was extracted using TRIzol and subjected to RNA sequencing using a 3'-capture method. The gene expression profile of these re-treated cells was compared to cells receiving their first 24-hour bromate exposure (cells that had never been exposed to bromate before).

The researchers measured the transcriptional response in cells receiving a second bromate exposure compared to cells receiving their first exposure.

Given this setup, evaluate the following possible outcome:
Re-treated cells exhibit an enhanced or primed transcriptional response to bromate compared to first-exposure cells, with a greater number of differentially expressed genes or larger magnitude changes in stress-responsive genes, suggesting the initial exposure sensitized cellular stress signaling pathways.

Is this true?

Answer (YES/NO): NO